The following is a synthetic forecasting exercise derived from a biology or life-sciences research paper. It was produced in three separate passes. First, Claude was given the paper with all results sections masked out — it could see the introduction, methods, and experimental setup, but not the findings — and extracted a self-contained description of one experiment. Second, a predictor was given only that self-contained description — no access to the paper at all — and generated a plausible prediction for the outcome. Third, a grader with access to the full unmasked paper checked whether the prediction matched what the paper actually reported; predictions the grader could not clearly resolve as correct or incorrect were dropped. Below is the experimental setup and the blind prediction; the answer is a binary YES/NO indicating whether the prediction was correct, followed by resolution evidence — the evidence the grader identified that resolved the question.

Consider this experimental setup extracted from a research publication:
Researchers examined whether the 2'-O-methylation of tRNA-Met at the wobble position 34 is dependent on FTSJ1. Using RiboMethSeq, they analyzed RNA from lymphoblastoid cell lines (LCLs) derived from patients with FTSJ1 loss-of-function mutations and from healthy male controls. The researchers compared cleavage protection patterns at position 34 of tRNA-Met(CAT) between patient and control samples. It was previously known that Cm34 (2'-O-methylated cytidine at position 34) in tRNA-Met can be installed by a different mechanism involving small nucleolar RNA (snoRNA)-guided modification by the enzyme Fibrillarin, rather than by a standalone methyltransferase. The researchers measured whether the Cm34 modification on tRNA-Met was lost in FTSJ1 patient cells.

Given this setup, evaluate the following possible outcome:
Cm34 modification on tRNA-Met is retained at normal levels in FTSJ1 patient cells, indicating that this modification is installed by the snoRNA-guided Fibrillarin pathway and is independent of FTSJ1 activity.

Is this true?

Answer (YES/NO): YES